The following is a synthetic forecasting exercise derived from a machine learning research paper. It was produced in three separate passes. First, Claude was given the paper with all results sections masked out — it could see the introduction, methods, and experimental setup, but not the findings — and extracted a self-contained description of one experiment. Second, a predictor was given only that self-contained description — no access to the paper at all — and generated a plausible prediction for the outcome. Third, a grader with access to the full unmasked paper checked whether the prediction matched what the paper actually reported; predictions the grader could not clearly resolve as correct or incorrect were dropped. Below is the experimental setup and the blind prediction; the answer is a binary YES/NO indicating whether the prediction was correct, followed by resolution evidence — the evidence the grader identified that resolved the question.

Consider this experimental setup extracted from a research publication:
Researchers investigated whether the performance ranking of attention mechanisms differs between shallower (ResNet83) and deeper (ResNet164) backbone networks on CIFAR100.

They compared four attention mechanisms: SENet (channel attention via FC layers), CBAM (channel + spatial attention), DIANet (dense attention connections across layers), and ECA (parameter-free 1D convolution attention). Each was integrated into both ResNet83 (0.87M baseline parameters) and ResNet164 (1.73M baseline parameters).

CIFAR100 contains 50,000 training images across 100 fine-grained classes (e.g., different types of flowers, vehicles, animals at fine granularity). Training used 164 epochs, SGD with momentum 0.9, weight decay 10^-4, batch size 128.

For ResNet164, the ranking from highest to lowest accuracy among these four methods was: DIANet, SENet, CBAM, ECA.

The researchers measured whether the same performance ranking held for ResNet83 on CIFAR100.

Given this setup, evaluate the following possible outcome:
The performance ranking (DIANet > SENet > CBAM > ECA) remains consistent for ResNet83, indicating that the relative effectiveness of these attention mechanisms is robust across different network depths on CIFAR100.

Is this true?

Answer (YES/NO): NO